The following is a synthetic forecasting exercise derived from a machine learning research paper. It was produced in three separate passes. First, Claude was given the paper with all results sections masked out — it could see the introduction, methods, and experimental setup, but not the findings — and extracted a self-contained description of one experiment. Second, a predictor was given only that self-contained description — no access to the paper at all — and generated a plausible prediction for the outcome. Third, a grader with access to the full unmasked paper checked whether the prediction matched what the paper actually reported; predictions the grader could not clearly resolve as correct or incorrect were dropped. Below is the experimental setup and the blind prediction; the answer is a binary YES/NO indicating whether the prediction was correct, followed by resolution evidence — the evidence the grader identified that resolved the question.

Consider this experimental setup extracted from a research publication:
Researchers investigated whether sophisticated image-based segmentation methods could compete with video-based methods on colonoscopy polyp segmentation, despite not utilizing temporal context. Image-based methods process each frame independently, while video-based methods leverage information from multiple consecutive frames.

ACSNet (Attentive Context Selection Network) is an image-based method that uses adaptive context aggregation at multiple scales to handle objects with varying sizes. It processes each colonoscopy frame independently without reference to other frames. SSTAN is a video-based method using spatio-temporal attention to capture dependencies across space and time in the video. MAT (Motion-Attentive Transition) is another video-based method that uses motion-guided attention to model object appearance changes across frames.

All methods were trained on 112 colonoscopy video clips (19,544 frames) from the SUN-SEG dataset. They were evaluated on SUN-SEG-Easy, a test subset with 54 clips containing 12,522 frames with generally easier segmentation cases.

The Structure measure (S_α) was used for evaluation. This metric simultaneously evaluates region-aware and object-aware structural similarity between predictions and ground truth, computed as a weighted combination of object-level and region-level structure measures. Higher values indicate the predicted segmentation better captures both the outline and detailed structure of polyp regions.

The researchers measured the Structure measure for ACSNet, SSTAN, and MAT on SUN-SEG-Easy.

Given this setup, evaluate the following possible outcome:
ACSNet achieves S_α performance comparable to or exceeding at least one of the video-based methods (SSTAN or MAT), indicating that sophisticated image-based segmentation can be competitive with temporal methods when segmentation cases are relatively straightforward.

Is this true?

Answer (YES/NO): YES